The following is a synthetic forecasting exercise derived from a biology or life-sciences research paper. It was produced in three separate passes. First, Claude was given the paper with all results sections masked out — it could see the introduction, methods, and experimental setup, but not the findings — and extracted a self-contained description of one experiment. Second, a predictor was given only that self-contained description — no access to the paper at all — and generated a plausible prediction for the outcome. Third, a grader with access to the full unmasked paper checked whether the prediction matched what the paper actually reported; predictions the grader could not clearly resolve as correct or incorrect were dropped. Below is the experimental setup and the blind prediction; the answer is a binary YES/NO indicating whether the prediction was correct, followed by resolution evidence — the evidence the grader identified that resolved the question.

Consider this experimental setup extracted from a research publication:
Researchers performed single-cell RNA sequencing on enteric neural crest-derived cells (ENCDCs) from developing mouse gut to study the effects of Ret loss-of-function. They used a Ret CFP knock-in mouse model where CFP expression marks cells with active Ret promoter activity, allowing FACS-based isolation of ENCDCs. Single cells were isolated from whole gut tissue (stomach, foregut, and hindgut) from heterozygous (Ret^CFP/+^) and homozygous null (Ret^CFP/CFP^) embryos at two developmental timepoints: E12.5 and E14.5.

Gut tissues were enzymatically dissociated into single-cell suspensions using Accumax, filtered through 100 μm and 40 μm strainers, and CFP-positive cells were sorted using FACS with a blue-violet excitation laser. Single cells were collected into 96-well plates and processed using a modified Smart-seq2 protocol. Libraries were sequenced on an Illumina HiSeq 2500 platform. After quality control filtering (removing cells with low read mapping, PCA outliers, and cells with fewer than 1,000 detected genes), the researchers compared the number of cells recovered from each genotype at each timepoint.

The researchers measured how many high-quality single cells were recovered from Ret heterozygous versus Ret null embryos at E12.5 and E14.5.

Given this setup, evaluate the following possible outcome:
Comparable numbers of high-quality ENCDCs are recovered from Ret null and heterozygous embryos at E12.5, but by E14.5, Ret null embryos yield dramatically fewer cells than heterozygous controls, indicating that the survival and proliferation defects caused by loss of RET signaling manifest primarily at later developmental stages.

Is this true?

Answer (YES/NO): YES